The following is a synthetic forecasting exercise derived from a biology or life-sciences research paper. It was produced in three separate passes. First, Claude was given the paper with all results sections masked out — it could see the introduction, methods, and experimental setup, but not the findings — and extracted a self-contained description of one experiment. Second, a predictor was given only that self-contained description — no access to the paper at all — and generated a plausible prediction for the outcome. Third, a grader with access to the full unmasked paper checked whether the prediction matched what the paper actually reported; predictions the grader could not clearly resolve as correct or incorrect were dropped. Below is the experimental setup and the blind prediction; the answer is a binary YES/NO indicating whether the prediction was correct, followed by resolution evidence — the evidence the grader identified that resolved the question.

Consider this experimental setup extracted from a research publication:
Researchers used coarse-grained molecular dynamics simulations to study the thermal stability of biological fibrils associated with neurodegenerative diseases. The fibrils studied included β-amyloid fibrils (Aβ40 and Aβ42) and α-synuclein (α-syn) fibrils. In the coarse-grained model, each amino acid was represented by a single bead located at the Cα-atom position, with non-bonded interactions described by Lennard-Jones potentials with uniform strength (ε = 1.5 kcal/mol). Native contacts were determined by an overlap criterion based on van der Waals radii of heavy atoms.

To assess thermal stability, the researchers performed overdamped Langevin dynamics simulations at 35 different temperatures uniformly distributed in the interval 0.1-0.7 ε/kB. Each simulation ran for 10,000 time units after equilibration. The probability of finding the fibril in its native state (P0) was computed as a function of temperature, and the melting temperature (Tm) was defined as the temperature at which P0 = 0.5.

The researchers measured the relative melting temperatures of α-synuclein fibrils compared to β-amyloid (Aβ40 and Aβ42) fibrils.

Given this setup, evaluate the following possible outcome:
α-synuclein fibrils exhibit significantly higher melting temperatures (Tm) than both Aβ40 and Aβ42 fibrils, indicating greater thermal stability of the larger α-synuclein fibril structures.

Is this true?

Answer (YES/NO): NO